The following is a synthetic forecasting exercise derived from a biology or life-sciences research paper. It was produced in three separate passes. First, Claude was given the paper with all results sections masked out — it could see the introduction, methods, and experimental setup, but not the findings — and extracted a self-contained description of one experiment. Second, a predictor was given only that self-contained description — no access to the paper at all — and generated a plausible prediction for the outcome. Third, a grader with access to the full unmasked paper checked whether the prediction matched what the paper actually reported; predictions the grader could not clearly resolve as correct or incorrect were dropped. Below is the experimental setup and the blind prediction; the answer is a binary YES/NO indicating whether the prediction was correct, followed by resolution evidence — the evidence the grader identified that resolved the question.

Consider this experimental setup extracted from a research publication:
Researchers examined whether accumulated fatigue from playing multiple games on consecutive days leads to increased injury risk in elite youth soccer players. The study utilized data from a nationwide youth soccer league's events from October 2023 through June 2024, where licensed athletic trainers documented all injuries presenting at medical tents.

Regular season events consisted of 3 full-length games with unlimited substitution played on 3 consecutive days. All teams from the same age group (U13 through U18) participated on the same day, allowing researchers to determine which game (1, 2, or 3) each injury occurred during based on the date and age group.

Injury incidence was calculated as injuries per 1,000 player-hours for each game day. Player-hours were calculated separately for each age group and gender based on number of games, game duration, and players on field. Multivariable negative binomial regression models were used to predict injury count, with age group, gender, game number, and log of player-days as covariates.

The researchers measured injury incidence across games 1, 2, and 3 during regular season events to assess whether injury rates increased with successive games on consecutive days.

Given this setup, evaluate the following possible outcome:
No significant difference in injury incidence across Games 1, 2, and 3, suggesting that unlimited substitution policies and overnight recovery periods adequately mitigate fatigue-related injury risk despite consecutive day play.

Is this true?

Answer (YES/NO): YES